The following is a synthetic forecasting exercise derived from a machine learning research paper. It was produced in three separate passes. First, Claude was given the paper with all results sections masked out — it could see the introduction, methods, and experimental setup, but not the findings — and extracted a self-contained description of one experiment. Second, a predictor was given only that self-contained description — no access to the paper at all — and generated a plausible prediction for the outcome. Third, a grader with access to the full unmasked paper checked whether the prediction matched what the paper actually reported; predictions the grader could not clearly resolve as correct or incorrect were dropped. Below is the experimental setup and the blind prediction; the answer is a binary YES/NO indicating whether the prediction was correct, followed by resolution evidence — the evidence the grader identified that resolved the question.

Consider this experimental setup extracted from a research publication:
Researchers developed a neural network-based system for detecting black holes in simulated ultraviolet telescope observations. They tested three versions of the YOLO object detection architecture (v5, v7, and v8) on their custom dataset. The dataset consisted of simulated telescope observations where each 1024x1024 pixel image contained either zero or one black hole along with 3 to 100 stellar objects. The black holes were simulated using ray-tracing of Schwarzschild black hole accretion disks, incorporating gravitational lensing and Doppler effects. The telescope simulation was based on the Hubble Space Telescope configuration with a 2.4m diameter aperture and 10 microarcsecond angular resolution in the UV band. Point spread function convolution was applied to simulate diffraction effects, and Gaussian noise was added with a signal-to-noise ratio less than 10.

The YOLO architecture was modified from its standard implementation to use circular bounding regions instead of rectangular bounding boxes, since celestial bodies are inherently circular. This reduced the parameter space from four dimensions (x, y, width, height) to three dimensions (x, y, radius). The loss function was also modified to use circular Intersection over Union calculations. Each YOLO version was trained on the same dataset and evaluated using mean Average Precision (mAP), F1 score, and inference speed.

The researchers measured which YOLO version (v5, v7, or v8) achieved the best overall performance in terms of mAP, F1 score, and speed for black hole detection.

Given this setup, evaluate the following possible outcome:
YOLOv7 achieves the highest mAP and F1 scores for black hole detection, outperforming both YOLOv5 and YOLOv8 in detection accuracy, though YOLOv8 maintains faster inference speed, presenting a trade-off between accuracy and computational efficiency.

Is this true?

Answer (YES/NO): NO